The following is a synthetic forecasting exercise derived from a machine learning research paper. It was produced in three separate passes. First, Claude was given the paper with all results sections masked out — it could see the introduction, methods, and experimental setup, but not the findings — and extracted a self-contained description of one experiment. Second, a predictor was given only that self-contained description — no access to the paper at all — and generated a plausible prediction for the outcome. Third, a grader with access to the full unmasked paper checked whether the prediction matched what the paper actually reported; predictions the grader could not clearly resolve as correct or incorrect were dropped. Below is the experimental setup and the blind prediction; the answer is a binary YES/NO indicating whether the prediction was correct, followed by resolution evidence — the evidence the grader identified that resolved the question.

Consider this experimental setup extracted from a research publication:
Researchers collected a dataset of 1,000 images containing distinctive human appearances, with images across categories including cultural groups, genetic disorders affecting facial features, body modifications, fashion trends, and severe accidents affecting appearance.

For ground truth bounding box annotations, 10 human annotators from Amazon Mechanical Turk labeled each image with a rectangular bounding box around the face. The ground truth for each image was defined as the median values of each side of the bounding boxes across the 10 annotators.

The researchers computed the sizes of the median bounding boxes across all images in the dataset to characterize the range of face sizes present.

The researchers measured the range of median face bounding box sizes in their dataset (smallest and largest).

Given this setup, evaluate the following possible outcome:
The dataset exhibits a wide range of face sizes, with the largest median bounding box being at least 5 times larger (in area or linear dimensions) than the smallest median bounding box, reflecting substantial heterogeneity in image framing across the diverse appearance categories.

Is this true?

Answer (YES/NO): YES